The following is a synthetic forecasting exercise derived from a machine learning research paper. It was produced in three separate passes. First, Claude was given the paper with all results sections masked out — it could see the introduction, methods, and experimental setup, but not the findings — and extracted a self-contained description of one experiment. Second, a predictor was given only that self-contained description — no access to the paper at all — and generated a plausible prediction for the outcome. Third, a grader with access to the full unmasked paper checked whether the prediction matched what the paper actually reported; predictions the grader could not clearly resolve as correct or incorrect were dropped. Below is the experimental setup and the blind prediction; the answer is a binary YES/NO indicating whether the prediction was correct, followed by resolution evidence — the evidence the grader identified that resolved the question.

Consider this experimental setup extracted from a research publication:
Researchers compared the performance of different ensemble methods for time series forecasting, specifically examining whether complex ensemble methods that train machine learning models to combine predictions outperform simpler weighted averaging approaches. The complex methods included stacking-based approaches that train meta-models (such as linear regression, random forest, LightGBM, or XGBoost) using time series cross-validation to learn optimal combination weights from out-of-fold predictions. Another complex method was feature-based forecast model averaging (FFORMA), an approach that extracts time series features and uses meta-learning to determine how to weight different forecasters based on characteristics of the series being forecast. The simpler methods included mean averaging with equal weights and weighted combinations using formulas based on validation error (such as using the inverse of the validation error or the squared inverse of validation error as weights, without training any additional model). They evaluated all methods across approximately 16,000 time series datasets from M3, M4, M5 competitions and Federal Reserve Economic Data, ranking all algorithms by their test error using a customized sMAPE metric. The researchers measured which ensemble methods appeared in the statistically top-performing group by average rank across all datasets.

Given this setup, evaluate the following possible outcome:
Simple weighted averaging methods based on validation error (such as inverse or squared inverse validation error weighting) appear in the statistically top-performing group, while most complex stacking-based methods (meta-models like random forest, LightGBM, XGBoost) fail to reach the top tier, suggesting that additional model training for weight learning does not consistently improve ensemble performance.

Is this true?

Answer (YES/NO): YES